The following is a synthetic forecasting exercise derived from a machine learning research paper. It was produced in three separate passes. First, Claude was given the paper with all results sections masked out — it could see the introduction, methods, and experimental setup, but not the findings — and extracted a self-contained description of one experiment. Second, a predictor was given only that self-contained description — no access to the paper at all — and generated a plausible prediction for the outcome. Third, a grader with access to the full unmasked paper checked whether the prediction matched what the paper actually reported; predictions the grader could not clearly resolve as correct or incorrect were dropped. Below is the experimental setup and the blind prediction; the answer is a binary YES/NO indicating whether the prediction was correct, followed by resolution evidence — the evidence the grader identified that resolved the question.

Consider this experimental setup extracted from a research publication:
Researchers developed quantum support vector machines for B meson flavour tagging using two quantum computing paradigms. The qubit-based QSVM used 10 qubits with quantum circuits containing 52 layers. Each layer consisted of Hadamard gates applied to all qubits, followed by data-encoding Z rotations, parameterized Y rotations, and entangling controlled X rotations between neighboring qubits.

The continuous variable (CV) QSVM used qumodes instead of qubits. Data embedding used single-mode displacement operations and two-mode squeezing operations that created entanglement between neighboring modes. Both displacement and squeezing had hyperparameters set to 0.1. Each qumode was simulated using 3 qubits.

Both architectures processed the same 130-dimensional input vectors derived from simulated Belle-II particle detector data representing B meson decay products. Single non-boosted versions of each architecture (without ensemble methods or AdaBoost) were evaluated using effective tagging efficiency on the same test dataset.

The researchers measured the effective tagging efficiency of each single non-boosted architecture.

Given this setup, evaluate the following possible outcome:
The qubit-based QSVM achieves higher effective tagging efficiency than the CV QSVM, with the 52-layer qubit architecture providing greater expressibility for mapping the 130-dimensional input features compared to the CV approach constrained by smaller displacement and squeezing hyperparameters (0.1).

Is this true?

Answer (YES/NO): YES